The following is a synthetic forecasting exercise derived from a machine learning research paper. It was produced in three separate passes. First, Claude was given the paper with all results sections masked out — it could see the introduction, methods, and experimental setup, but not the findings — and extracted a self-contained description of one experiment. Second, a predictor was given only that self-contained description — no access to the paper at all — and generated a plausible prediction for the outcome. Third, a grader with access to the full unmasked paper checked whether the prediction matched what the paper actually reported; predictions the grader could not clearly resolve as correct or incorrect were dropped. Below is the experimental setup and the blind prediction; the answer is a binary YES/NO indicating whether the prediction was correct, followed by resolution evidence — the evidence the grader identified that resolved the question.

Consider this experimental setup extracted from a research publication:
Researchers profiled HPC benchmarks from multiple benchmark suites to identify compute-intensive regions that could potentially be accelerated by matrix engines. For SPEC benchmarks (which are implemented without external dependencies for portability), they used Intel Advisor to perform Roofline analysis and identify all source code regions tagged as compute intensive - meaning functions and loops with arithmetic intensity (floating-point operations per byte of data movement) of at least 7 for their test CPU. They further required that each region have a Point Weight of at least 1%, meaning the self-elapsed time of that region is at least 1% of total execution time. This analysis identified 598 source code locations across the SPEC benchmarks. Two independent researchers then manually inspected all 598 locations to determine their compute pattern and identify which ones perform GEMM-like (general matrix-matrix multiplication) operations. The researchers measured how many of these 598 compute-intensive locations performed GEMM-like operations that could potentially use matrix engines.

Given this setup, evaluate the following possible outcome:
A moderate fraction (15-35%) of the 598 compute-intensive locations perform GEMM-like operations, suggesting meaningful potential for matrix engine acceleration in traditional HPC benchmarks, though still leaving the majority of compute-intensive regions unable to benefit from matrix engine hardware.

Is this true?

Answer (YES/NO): NO